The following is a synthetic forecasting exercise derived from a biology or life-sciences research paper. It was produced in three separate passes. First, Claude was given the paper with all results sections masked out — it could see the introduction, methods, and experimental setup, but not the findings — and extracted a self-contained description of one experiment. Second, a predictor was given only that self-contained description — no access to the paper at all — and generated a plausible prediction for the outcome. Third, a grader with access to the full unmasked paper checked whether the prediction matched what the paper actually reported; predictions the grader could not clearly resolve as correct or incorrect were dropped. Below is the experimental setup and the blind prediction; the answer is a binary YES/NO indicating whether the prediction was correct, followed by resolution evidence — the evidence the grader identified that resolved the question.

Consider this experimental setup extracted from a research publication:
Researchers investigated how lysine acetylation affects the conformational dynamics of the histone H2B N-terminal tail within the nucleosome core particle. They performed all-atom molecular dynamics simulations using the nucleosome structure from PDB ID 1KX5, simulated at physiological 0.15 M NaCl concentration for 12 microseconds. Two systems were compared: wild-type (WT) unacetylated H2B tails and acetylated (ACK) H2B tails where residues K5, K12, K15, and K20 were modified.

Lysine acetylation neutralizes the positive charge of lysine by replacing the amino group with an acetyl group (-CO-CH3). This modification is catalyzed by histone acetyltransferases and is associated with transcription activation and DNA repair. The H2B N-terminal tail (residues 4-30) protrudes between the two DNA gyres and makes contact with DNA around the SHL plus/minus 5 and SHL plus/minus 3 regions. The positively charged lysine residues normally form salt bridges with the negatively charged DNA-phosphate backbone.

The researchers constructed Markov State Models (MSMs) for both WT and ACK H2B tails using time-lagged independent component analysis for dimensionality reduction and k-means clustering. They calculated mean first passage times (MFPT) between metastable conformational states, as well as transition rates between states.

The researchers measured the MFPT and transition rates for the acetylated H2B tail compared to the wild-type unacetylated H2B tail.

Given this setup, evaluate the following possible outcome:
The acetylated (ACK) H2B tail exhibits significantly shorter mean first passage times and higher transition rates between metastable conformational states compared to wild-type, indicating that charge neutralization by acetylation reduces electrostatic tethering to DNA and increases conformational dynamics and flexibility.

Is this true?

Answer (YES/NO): NO